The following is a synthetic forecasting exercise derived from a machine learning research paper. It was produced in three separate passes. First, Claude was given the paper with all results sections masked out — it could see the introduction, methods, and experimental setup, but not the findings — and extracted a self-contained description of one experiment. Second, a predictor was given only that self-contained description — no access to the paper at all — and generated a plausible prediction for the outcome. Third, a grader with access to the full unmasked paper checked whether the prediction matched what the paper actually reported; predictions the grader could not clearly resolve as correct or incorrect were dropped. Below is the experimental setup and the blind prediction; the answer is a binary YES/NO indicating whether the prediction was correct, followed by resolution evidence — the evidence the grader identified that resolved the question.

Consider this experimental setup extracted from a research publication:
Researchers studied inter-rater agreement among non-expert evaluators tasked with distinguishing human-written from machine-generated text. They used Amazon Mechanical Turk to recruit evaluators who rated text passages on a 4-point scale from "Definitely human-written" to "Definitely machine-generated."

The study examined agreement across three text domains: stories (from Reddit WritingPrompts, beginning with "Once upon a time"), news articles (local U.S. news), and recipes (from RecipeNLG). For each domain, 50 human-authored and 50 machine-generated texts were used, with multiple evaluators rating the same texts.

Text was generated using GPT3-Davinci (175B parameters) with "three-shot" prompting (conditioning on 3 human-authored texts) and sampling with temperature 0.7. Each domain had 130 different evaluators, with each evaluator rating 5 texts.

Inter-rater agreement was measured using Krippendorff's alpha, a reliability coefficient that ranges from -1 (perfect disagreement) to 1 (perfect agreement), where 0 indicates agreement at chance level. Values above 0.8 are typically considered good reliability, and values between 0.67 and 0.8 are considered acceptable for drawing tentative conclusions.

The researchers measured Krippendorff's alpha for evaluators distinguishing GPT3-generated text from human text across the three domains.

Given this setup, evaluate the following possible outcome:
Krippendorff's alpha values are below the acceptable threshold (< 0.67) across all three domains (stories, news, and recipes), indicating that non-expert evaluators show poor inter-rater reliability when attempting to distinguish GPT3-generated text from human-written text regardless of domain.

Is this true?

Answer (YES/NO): YES